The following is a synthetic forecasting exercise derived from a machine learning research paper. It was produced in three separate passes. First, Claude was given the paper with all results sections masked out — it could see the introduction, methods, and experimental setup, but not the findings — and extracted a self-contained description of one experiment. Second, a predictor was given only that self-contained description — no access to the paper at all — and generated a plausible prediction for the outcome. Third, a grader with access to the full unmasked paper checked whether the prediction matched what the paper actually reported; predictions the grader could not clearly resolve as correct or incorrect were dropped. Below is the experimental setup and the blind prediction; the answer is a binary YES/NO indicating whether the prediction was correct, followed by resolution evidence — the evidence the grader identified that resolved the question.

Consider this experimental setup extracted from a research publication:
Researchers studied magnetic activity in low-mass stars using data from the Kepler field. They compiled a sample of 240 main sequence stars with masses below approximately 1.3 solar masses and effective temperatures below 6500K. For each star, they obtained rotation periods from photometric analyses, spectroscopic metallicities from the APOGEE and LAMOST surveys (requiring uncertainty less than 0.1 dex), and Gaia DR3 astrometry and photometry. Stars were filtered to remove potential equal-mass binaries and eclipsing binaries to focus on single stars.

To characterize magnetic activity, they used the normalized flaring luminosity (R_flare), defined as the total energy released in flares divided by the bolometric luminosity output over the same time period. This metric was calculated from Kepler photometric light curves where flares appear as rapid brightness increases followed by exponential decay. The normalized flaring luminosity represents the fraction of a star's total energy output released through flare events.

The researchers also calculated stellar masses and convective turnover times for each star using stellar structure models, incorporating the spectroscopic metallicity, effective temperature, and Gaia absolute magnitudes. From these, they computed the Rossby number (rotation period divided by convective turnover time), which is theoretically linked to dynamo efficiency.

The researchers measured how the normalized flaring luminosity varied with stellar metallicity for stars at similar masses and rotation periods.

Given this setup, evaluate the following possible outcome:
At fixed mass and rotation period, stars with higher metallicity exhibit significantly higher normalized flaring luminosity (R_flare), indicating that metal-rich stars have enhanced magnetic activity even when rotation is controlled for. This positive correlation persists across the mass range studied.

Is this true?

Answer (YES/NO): YES